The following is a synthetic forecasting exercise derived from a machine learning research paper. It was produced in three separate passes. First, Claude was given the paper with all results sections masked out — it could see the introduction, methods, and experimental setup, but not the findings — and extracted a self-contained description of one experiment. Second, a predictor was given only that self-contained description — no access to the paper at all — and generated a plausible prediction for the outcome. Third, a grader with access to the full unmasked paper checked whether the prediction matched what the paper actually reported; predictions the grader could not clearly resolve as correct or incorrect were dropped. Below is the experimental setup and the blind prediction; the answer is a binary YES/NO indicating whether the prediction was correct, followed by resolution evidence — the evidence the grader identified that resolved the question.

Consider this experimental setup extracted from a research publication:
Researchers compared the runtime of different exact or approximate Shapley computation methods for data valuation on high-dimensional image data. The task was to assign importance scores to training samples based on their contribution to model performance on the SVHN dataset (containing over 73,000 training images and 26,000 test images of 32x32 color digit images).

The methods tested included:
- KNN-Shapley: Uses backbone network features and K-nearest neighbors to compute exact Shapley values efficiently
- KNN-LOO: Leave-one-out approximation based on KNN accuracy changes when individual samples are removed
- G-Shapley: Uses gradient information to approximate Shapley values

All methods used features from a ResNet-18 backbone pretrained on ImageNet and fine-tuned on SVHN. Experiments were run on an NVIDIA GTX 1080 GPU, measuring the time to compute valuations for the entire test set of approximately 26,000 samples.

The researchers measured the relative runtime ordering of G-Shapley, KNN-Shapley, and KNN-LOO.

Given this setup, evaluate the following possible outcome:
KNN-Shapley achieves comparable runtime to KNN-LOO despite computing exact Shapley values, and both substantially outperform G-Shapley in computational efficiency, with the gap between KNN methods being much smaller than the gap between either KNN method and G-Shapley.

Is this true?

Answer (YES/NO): NO